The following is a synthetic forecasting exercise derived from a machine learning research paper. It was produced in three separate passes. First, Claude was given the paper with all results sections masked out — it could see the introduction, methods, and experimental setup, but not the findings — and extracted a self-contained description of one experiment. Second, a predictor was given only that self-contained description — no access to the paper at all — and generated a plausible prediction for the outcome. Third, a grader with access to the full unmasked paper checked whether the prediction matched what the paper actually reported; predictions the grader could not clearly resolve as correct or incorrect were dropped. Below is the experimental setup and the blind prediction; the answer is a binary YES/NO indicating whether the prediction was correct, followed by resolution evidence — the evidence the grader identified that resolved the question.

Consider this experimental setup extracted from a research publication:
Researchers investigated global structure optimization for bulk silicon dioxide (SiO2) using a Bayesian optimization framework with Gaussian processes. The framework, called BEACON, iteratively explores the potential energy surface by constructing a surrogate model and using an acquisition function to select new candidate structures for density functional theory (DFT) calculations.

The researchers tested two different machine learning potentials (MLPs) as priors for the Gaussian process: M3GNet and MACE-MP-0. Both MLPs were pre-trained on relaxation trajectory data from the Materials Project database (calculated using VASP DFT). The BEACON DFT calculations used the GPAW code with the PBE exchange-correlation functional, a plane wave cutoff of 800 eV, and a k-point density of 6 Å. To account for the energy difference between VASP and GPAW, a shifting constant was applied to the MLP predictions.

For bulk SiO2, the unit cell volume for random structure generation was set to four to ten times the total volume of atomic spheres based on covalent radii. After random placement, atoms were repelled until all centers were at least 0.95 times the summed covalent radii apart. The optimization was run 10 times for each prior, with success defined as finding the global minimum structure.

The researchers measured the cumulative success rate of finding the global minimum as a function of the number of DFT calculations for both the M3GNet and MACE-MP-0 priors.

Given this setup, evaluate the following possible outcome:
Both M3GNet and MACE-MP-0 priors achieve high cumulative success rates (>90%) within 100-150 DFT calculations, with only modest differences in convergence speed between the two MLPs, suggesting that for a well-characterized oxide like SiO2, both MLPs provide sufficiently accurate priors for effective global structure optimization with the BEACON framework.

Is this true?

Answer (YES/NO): NO